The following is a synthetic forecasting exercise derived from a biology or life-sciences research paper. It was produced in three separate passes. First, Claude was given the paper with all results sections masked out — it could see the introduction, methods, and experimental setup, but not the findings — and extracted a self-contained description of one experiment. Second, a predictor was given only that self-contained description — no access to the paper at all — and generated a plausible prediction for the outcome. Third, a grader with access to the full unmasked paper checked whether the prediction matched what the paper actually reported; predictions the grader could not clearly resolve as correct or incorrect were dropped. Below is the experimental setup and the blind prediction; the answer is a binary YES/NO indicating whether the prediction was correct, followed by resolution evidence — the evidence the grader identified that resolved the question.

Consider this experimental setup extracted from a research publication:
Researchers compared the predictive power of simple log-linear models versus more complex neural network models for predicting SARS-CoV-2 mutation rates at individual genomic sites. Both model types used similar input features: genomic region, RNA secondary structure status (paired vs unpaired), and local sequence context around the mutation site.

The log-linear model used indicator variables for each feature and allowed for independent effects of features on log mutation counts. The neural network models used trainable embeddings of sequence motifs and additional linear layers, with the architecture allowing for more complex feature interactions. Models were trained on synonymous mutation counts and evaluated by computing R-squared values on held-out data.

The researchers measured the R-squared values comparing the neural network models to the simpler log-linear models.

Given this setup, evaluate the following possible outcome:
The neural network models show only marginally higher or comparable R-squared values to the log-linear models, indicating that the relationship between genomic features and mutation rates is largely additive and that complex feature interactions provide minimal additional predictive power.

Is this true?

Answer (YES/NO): YES